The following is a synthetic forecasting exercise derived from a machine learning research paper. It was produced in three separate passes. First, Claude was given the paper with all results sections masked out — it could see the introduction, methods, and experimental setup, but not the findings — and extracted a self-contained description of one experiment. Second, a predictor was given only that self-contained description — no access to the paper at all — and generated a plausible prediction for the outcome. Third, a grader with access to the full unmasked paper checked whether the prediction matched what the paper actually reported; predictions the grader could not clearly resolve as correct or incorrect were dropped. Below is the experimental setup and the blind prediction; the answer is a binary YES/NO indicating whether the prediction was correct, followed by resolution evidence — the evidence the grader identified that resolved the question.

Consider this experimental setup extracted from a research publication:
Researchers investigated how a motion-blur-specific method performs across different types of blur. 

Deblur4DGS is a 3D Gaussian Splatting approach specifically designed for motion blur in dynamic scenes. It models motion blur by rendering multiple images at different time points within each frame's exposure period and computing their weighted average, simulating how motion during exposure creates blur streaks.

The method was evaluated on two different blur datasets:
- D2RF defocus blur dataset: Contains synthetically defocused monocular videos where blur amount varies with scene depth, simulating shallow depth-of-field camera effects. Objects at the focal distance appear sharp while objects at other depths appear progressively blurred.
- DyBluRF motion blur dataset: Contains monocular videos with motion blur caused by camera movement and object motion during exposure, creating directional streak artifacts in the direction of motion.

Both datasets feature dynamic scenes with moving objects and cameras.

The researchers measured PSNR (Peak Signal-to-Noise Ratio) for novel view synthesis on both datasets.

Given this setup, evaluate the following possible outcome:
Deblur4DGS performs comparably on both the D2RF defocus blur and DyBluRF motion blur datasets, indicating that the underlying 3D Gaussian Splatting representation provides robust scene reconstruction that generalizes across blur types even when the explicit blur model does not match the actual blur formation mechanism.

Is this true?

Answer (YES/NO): NO